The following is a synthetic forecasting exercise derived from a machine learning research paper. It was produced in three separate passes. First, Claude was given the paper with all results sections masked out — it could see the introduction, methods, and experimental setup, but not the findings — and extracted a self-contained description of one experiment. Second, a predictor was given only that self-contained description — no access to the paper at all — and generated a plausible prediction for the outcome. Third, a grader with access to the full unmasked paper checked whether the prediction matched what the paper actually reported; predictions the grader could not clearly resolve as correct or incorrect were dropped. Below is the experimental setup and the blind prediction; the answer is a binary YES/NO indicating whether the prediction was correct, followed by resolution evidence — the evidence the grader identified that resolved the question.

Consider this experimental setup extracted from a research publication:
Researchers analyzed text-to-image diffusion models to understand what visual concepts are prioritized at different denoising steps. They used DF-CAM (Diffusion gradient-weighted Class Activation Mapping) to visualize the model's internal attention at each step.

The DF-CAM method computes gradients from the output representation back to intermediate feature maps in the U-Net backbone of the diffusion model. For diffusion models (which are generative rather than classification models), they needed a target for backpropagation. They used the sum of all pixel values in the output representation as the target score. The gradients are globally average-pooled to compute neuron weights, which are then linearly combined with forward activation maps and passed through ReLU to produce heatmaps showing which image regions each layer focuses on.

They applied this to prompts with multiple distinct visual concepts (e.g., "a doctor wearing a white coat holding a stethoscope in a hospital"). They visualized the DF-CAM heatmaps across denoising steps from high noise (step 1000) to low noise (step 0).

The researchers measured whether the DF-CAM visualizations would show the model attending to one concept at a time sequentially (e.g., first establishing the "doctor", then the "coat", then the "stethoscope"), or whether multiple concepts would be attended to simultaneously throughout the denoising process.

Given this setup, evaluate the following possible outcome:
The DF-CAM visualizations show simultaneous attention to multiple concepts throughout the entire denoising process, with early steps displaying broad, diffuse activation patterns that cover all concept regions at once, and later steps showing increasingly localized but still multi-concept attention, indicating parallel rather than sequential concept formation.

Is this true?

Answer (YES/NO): NO